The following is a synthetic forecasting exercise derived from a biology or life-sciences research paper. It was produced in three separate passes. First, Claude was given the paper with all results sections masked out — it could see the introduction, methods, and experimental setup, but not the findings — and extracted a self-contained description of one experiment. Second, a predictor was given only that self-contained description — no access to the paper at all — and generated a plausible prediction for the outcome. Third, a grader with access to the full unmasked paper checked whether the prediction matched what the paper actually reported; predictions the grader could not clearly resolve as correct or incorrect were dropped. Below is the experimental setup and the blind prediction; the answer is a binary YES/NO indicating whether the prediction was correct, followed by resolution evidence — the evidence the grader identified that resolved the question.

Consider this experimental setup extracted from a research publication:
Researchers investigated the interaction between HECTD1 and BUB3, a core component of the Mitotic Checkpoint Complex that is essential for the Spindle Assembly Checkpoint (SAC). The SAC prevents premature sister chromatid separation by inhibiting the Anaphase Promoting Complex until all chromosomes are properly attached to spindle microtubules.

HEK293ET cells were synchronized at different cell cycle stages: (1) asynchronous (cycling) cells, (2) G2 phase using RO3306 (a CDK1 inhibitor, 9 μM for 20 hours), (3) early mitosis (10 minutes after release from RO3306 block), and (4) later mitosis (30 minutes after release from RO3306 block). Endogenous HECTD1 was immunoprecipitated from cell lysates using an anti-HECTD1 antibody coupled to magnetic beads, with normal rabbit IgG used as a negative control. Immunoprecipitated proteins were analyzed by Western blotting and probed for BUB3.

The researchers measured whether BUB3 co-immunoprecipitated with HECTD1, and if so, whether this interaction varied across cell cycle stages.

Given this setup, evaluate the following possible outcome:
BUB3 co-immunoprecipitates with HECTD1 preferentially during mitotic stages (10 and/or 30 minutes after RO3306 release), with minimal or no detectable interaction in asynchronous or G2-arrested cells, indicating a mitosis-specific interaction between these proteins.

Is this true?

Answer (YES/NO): NO